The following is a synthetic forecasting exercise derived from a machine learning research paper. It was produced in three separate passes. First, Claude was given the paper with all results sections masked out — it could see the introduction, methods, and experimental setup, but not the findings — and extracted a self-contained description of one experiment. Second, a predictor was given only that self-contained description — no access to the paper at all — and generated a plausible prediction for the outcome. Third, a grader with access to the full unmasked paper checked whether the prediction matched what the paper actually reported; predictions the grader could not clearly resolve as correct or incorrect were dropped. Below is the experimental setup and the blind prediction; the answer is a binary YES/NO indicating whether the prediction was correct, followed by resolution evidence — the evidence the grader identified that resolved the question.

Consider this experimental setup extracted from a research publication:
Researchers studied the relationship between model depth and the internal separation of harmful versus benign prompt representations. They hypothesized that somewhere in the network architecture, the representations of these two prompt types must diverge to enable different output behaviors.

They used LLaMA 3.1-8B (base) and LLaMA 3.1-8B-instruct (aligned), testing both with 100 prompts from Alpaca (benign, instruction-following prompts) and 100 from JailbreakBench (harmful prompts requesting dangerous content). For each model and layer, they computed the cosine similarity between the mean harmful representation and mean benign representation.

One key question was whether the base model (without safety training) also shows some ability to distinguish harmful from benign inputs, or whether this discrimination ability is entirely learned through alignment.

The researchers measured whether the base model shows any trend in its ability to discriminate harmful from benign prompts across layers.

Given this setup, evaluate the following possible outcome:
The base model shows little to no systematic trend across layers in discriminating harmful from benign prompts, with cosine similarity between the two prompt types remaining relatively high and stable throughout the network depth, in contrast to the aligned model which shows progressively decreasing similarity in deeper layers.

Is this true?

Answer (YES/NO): NO